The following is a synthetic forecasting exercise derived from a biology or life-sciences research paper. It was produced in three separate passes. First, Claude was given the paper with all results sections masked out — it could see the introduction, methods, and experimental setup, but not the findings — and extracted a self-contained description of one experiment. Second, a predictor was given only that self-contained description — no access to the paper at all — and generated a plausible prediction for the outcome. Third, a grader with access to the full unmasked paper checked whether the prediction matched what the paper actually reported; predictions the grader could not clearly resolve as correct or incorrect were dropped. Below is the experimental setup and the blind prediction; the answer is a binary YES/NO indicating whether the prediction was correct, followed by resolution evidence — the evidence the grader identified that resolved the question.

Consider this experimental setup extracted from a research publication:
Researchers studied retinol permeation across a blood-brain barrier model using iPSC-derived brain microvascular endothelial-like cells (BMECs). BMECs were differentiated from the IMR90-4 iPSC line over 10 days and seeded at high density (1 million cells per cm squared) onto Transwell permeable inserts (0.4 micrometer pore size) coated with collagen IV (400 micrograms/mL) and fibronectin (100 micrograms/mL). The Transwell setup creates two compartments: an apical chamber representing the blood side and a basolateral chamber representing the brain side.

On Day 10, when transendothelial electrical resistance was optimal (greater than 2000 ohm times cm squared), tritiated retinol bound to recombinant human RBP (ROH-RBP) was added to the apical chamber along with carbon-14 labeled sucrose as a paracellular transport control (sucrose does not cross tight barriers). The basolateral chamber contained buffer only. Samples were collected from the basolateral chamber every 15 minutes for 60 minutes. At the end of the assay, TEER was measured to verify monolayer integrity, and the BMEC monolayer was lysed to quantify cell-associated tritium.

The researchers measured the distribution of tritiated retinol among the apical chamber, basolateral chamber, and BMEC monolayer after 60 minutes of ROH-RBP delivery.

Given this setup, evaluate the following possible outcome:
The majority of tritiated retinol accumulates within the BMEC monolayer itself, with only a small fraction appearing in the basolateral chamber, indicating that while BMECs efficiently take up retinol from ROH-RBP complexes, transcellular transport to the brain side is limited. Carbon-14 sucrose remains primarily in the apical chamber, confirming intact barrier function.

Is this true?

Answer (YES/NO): NO